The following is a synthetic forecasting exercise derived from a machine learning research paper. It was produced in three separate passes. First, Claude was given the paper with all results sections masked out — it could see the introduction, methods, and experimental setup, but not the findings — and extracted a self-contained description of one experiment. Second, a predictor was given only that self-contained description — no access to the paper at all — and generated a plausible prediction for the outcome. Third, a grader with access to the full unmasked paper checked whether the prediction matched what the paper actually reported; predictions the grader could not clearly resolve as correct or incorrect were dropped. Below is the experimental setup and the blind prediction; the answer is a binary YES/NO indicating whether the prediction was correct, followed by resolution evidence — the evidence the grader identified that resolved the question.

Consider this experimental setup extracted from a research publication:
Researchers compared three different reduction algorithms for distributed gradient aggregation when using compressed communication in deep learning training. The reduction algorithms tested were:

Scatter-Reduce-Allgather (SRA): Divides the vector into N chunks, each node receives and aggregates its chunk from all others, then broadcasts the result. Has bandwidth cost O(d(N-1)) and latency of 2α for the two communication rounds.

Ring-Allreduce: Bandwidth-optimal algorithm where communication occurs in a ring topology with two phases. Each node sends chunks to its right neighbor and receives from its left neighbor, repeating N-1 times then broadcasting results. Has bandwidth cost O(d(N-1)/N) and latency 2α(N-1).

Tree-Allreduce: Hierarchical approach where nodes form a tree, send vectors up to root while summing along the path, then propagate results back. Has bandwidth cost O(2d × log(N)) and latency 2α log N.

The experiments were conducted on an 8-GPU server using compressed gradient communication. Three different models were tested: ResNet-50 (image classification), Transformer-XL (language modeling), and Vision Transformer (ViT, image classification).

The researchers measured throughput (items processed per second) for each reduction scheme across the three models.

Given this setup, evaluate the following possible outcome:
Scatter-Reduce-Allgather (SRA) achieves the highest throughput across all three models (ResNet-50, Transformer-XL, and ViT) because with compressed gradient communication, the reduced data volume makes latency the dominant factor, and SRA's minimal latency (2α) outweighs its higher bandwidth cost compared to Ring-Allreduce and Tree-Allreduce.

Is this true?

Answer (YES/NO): YES